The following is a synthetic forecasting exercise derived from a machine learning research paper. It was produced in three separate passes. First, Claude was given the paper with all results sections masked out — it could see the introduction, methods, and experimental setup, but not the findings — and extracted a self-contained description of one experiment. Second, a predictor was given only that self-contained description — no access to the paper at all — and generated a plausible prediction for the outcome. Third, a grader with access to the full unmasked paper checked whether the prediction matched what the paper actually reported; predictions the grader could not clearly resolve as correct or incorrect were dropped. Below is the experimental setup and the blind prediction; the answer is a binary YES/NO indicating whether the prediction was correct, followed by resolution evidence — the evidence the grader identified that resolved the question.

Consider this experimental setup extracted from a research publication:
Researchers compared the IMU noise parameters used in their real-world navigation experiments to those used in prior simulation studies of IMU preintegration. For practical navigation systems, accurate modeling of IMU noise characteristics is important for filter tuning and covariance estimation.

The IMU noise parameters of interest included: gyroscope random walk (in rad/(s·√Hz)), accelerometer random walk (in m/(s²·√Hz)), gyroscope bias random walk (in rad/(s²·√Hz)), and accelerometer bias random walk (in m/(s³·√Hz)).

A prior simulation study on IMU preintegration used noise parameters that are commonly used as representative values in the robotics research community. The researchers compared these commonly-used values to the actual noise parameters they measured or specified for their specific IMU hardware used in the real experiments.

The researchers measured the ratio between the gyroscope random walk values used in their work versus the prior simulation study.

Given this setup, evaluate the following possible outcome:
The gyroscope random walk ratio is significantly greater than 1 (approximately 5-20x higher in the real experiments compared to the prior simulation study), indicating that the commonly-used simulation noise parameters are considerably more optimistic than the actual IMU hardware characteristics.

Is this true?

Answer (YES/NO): NO